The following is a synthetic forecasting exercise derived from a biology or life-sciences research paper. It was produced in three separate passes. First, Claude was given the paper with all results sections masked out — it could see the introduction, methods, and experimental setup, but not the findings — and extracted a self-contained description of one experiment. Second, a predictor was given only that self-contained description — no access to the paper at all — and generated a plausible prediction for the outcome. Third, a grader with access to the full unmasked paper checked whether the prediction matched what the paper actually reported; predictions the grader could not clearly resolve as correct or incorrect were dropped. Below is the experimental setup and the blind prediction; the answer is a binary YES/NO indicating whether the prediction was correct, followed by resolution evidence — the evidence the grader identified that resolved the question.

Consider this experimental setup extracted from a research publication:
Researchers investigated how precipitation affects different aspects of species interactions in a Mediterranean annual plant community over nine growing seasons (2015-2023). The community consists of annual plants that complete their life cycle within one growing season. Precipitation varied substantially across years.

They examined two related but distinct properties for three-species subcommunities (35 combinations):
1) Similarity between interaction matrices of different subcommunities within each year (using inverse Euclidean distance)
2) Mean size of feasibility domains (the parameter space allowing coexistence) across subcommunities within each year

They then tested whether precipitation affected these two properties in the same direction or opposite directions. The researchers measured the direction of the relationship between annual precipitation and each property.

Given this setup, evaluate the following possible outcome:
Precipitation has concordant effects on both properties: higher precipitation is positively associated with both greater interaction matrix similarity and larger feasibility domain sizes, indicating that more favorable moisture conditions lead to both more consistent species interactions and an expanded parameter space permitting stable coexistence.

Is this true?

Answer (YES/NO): NO